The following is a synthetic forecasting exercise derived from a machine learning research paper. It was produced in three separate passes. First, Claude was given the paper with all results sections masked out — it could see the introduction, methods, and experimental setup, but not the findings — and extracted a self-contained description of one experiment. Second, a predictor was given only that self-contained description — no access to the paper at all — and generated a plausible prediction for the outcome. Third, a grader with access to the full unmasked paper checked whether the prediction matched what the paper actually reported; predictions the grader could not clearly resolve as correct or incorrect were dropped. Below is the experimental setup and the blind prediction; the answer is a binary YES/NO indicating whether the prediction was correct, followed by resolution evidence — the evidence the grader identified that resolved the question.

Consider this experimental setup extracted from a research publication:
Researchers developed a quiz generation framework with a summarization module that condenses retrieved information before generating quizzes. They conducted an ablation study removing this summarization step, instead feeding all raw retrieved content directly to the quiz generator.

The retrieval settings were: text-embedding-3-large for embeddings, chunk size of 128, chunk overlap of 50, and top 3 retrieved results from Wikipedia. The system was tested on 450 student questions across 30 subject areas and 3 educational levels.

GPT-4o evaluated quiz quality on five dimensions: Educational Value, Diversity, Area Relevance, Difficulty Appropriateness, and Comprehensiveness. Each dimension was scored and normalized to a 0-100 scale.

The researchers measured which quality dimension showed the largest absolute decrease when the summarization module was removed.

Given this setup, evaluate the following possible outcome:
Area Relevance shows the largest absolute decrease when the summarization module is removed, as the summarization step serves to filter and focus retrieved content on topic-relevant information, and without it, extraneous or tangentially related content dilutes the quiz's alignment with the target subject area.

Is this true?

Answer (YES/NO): YES